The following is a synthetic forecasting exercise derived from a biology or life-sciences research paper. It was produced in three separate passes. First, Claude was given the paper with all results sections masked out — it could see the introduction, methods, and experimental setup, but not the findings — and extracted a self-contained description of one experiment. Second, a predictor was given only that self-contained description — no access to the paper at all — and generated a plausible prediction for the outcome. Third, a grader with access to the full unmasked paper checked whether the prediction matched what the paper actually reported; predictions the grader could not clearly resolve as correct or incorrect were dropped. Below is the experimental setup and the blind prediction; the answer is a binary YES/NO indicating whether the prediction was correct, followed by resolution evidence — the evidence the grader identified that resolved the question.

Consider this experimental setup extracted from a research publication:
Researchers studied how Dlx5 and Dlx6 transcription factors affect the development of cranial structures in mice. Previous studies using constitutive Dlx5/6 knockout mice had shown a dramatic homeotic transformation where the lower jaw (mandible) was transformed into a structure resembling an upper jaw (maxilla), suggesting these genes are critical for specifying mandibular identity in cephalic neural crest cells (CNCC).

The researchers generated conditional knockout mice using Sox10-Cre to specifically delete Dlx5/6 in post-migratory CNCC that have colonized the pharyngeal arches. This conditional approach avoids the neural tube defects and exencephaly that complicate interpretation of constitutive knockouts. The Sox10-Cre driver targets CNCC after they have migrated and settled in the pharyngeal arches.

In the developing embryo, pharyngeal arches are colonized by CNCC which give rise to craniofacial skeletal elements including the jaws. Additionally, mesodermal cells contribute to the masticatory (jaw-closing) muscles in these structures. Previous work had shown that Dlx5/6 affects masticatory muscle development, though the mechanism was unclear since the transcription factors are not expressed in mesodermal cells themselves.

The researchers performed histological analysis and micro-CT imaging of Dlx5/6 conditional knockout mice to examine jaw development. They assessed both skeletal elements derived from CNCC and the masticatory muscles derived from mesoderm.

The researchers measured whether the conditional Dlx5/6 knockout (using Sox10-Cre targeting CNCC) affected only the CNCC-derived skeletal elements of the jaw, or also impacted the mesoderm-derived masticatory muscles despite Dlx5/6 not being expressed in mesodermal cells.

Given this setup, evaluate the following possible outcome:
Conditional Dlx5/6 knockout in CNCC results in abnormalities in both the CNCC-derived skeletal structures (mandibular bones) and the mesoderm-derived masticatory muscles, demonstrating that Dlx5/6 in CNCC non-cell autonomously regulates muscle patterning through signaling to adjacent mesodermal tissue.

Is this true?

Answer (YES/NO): YES